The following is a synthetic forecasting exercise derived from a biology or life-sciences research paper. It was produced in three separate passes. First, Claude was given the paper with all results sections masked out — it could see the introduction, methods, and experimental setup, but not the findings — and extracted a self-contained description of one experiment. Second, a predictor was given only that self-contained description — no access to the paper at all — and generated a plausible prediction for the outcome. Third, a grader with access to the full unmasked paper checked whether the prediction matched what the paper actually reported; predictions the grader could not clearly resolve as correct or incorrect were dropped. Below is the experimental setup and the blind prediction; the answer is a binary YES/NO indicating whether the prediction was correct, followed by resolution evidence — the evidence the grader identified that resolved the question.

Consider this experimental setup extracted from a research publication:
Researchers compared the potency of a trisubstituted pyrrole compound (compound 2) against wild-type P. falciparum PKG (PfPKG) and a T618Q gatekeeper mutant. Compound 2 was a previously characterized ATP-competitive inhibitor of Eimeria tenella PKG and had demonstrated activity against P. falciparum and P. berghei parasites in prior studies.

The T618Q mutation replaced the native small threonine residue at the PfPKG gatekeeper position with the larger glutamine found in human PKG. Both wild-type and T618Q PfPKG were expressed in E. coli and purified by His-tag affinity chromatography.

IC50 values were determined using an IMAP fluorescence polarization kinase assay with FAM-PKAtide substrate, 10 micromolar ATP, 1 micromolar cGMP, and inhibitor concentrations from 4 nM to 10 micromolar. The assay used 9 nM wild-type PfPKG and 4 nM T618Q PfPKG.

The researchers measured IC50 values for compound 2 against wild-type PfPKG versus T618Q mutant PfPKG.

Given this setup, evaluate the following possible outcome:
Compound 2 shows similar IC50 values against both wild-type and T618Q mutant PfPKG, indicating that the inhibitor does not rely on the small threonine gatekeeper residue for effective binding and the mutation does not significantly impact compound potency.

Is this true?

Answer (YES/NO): NO